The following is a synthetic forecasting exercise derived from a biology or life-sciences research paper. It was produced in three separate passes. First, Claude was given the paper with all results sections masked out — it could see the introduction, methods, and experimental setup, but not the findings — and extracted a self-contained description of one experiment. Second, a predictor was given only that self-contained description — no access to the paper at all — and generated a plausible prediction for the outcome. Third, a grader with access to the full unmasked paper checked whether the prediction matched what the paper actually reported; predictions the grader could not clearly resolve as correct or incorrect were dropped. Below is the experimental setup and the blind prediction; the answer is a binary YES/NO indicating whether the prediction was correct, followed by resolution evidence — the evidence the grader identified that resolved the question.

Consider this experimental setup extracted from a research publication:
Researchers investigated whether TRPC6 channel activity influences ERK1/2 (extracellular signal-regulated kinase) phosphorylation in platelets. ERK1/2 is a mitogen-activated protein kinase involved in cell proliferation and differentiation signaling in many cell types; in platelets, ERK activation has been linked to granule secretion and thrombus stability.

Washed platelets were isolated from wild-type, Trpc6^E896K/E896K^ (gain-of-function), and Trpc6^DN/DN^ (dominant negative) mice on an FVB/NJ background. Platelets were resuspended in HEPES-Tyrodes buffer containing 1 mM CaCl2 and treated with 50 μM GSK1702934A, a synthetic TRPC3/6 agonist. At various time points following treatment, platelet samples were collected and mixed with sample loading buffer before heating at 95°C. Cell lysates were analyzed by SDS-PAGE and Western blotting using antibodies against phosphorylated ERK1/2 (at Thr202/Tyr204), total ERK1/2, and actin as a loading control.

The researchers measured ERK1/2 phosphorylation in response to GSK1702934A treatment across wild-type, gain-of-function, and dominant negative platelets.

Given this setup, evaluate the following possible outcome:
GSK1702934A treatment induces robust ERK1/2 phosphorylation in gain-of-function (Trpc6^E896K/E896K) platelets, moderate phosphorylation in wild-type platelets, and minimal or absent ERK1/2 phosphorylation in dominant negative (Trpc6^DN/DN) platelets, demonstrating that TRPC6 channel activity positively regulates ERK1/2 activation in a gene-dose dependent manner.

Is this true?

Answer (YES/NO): YES